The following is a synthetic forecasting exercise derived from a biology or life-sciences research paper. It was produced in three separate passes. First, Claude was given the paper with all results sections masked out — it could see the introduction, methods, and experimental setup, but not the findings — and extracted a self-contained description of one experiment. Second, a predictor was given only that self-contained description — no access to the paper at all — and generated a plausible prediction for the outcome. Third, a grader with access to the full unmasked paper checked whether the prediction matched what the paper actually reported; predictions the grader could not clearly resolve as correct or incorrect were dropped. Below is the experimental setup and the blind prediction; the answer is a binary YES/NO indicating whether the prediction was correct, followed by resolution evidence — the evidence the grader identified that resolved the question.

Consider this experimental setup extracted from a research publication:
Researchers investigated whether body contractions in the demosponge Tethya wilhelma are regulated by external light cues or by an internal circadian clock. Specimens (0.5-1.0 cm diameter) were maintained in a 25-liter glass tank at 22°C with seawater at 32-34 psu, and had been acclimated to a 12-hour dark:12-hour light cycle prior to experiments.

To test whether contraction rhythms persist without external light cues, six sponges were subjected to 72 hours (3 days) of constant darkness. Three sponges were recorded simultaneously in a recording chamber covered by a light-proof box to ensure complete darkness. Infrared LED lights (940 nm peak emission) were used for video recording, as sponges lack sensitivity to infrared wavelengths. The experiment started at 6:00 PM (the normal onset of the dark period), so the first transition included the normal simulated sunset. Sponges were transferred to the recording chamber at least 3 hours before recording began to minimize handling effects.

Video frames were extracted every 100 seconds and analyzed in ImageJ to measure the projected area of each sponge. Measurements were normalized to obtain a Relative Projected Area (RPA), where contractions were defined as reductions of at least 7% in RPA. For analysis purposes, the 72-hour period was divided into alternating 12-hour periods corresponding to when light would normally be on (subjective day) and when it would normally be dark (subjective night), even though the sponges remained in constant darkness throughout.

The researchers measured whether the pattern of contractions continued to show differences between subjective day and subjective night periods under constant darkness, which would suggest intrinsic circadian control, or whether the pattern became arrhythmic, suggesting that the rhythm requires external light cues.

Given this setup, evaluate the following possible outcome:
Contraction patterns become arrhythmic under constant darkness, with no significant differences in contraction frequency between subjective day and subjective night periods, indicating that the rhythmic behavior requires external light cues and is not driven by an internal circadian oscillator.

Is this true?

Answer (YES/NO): YES